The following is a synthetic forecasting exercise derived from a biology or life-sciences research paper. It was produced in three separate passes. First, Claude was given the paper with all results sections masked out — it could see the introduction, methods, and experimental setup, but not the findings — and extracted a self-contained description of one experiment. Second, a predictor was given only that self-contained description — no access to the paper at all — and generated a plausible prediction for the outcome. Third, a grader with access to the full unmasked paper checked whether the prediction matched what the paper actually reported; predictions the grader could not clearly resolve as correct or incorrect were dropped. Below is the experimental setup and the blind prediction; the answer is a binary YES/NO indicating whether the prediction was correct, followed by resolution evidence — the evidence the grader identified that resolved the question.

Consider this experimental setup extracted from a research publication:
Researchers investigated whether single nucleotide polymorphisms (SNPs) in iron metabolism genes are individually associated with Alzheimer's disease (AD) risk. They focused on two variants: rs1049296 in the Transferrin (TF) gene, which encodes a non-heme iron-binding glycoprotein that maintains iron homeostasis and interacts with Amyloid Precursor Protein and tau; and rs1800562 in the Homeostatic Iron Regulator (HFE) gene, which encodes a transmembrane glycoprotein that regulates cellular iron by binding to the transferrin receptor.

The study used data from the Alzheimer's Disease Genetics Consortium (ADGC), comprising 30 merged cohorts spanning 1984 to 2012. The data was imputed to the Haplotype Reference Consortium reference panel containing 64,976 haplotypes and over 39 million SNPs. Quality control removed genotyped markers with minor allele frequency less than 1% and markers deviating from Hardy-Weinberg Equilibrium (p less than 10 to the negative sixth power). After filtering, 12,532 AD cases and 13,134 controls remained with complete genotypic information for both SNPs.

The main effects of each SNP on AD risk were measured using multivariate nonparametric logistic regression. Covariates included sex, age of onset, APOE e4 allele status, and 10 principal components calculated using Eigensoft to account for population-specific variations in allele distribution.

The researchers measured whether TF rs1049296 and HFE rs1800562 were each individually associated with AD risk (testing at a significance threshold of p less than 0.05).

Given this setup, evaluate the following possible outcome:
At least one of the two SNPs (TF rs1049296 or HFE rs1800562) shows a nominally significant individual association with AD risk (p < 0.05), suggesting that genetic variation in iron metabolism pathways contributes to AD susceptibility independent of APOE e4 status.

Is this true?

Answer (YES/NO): NO